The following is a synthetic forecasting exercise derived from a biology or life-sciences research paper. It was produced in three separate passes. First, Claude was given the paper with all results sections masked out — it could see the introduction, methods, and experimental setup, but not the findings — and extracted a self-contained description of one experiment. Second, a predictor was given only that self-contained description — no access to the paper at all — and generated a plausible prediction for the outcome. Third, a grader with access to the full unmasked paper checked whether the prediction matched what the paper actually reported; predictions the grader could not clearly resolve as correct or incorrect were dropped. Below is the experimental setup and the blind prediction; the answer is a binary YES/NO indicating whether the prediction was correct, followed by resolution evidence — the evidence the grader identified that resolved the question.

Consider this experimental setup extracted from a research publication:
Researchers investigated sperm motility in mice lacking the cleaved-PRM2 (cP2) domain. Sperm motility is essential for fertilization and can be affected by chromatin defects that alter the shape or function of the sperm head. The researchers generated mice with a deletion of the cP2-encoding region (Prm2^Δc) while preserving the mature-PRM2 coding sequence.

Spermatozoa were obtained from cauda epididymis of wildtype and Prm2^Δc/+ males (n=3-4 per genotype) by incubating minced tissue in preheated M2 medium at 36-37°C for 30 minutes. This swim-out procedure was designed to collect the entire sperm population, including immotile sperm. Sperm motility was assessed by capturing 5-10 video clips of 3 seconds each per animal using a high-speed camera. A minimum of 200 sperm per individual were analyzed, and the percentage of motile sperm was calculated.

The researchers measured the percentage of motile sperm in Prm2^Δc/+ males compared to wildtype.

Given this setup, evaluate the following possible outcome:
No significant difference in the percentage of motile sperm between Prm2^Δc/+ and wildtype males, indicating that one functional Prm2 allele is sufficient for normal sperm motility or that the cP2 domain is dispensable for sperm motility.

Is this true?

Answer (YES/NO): NO